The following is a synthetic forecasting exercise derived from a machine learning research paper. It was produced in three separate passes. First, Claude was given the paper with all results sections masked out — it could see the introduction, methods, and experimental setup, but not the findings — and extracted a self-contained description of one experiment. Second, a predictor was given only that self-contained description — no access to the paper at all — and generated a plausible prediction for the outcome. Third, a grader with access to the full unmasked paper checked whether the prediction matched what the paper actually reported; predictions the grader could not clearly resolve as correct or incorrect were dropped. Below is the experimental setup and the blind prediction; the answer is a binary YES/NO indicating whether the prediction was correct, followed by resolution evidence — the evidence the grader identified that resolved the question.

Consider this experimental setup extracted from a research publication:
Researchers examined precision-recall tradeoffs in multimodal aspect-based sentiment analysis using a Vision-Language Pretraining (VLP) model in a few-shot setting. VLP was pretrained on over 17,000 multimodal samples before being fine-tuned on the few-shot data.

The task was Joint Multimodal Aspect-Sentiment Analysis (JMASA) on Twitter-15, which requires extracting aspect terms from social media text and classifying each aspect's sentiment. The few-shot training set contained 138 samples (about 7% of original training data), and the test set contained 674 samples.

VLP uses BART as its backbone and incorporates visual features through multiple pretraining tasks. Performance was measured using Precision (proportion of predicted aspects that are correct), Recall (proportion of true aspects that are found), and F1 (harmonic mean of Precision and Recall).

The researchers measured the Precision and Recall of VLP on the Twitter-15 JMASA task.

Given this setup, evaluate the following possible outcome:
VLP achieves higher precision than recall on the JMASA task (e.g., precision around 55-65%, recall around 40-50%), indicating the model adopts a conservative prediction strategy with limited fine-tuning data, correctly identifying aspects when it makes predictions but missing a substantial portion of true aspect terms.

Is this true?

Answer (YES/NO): NO